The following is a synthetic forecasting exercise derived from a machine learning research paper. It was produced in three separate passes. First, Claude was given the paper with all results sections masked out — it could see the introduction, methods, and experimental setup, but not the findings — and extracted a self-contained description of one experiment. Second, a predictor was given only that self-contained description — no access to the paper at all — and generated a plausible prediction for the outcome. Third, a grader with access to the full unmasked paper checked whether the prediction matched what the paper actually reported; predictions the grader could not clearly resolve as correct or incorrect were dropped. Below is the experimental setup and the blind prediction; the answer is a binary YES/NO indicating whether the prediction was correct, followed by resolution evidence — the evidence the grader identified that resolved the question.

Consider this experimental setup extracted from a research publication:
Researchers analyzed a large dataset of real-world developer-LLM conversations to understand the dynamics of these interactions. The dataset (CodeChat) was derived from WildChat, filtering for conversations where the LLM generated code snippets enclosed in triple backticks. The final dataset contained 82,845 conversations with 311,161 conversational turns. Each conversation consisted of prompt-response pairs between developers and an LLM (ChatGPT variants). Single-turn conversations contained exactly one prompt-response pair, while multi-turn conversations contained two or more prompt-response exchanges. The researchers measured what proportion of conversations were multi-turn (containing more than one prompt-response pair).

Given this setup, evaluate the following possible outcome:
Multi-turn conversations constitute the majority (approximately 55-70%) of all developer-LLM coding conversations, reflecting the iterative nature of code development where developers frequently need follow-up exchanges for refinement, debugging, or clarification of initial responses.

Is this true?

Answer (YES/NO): YES